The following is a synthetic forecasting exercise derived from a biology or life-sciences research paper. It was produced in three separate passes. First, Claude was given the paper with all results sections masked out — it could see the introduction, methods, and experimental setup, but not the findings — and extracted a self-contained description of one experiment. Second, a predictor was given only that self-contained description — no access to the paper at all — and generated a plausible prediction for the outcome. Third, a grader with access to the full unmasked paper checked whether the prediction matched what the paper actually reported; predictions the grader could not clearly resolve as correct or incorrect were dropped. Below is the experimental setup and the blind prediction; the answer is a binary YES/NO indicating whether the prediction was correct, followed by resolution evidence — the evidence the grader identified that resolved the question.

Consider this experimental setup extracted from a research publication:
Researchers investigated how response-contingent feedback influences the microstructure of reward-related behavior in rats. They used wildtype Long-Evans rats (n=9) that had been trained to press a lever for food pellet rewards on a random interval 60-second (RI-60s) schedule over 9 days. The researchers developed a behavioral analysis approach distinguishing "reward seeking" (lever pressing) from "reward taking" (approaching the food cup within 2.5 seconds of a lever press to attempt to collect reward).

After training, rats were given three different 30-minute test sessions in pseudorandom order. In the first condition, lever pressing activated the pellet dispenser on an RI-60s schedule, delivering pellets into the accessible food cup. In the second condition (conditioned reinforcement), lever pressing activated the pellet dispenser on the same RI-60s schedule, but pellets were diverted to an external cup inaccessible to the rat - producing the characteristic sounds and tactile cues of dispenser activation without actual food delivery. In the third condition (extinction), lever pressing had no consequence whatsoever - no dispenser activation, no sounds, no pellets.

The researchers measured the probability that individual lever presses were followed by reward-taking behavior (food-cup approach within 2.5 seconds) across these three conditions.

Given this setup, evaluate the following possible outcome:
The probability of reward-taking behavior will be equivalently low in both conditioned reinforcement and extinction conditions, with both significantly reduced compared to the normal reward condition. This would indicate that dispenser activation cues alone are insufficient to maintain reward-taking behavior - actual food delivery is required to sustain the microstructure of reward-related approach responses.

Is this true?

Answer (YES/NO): NO